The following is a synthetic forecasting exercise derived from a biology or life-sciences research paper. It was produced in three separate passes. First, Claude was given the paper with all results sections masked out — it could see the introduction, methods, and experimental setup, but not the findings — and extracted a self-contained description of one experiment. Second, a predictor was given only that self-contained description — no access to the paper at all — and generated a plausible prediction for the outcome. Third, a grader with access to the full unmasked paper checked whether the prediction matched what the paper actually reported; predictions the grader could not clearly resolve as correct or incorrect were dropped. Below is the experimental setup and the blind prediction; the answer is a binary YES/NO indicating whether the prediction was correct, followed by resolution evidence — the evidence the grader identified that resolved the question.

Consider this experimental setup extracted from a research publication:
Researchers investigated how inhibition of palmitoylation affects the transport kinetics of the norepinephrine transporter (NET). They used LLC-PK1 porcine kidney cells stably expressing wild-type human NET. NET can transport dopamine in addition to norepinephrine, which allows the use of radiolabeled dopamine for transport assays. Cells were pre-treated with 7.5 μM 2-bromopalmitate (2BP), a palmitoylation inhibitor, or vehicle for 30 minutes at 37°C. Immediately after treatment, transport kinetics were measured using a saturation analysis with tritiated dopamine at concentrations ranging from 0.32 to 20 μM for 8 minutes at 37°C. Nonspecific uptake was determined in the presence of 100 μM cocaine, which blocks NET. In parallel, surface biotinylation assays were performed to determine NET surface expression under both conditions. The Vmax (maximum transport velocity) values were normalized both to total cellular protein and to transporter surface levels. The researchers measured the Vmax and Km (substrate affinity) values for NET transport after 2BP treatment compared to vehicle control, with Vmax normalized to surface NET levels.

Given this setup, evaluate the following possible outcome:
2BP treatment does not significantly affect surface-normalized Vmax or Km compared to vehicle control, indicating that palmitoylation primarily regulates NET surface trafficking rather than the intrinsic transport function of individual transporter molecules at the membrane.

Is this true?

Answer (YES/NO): YES